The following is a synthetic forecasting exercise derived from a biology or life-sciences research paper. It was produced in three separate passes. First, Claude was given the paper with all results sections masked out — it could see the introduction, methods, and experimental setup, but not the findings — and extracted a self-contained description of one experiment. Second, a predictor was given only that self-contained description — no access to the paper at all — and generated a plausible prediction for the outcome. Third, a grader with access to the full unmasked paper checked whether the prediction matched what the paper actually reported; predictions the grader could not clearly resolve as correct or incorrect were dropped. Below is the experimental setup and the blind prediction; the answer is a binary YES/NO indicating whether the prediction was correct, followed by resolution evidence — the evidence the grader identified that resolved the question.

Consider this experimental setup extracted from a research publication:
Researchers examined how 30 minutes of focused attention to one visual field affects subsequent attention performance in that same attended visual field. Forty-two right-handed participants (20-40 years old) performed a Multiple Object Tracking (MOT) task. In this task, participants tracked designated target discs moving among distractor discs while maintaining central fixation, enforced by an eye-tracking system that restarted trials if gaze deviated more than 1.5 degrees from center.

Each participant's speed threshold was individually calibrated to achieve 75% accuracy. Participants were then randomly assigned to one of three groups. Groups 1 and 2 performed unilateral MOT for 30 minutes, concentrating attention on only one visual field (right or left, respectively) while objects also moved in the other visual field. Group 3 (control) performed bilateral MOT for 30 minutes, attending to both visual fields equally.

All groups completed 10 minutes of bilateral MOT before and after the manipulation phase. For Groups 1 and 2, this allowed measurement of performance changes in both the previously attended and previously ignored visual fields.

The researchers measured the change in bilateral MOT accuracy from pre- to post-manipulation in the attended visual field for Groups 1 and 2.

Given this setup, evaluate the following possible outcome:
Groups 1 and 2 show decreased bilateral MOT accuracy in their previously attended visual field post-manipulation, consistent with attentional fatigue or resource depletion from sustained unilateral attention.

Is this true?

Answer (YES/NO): NO